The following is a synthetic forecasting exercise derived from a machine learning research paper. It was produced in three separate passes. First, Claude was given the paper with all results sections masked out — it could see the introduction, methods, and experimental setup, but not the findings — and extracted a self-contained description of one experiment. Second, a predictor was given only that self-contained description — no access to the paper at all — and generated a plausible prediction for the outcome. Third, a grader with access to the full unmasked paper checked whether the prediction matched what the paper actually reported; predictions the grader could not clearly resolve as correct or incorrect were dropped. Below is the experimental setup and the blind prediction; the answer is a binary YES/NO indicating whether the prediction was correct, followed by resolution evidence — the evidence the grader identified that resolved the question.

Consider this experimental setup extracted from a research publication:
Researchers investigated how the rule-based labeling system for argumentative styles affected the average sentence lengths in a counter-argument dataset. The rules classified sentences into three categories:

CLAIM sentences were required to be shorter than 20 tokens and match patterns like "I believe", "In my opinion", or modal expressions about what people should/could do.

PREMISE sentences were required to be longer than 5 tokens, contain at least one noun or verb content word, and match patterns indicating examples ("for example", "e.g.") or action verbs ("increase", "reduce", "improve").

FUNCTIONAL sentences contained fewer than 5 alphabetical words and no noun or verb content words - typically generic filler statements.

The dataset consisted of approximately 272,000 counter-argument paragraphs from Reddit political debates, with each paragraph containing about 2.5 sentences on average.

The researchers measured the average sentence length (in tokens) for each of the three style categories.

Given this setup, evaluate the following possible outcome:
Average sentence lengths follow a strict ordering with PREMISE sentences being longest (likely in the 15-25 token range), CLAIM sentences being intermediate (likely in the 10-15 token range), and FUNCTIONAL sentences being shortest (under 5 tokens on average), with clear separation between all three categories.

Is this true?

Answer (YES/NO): NO